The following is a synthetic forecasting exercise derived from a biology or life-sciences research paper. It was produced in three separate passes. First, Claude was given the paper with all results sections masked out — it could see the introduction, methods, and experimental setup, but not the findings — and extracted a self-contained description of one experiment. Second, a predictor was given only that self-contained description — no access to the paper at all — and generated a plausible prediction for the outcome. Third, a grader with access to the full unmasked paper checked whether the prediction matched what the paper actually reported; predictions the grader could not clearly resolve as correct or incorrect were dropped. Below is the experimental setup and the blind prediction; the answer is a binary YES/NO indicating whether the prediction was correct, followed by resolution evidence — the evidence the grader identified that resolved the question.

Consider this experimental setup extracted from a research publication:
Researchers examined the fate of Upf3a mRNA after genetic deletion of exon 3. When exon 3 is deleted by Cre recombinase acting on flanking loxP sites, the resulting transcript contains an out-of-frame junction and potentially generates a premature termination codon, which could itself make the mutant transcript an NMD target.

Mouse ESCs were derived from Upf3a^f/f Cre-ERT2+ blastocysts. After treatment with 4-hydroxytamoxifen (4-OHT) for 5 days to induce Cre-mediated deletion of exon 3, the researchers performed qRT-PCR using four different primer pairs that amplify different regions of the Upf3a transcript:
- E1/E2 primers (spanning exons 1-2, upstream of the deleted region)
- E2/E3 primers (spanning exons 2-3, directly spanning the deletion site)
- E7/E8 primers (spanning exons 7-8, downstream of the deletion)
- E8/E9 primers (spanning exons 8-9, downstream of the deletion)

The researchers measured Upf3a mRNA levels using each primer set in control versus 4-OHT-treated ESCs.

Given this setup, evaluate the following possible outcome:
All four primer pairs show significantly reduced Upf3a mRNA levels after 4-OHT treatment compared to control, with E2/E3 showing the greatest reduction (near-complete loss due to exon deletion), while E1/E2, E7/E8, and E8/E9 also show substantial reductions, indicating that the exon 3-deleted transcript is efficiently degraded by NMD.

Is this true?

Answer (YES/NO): YES